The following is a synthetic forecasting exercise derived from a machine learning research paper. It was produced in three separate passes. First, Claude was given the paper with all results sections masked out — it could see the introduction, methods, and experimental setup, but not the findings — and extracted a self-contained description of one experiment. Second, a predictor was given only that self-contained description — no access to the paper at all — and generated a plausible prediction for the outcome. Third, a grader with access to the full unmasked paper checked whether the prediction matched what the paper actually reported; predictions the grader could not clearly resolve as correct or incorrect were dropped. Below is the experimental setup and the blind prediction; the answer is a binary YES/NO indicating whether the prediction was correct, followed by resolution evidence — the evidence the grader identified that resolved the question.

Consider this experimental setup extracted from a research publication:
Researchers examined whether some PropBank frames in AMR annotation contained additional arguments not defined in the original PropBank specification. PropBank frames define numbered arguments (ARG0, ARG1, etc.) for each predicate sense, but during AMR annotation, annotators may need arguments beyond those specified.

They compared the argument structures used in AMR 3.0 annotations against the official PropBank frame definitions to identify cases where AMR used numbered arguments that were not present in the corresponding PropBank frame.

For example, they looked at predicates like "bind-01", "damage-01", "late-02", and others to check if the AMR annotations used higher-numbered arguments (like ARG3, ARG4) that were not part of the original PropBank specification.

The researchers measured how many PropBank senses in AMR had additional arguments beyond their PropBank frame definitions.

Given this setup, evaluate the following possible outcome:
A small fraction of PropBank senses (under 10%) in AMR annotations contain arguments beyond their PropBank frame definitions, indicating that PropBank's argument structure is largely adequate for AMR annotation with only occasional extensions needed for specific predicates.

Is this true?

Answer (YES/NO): YES